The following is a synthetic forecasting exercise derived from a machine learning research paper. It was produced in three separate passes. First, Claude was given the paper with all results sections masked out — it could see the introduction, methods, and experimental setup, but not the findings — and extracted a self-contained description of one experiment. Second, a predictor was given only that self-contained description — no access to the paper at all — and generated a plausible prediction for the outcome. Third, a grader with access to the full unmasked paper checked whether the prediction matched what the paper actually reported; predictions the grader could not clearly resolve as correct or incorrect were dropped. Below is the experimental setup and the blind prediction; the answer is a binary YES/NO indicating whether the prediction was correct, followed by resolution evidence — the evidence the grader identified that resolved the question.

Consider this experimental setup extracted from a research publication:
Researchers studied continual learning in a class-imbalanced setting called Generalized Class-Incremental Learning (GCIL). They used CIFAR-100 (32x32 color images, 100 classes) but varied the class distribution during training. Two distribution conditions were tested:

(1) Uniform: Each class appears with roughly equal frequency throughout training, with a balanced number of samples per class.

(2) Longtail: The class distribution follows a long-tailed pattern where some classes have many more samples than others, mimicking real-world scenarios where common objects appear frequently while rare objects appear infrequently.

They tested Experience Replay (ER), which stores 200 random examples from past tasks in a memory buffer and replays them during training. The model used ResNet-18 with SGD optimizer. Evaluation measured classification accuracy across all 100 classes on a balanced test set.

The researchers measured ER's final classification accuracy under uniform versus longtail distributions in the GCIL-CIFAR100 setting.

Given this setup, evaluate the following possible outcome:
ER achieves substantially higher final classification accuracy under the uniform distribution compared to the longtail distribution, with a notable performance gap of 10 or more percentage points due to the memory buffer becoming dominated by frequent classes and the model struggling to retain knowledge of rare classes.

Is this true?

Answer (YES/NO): NO